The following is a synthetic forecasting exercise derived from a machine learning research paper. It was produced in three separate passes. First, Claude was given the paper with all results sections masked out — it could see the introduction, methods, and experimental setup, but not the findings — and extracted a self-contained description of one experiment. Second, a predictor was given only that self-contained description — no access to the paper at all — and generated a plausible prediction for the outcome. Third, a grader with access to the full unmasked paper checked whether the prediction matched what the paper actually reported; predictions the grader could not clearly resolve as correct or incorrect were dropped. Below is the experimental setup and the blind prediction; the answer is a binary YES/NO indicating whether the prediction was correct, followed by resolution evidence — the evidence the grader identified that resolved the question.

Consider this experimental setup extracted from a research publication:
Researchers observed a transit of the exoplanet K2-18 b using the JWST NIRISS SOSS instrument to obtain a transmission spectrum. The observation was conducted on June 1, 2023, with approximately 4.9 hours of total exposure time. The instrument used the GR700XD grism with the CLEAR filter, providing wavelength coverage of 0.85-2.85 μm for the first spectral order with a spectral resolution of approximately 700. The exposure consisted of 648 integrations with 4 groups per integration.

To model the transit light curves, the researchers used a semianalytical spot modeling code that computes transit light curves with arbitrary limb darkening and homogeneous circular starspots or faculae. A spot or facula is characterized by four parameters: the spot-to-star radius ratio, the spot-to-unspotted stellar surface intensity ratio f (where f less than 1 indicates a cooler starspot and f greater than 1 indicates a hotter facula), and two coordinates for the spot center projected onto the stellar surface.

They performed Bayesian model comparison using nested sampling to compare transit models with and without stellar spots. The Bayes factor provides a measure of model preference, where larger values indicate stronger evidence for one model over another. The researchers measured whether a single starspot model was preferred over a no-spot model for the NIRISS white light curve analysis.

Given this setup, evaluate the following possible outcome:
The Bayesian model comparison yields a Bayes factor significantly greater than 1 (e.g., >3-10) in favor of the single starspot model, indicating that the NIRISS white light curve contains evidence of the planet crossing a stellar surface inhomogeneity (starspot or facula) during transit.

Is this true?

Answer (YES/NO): YES